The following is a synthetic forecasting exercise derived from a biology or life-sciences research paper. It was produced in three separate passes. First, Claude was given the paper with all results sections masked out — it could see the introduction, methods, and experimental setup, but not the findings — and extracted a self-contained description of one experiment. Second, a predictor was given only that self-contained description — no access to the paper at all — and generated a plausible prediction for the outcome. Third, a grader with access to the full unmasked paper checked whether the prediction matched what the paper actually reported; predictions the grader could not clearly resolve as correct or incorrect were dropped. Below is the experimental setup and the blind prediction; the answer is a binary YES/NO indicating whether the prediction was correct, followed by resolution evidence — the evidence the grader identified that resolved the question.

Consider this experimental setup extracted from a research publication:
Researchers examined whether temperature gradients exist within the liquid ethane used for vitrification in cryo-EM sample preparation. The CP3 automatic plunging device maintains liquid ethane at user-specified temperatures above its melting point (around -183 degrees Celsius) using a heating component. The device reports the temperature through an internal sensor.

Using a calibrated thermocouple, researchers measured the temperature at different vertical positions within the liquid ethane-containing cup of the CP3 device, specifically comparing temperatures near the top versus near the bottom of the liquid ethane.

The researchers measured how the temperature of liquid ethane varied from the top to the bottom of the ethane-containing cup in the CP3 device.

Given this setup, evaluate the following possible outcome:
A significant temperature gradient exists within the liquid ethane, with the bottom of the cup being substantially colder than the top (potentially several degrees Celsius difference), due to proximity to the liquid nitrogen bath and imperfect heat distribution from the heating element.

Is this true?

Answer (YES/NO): NO